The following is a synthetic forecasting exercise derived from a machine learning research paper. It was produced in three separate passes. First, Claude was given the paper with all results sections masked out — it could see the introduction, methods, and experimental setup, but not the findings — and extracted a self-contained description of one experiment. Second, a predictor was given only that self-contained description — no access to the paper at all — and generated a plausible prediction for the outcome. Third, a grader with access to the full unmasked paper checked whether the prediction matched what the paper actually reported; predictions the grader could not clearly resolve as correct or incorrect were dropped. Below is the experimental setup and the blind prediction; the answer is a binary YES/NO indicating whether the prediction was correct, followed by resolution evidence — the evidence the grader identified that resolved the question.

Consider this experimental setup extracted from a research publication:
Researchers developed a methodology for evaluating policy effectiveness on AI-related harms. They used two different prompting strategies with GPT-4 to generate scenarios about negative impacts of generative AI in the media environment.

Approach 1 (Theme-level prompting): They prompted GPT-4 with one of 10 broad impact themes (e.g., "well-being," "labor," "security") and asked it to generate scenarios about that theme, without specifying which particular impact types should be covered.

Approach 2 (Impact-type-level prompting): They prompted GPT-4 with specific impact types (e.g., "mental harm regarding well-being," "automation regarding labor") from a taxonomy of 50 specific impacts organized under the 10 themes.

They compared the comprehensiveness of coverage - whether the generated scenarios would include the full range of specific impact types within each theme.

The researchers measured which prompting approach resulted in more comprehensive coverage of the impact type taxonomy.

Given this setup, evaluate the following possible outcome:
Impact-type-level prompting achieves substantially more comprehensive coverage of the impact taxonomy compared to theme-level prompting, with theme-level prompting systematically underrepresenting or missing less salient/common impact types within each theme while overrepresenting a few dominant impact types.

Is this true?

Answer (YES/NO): YES